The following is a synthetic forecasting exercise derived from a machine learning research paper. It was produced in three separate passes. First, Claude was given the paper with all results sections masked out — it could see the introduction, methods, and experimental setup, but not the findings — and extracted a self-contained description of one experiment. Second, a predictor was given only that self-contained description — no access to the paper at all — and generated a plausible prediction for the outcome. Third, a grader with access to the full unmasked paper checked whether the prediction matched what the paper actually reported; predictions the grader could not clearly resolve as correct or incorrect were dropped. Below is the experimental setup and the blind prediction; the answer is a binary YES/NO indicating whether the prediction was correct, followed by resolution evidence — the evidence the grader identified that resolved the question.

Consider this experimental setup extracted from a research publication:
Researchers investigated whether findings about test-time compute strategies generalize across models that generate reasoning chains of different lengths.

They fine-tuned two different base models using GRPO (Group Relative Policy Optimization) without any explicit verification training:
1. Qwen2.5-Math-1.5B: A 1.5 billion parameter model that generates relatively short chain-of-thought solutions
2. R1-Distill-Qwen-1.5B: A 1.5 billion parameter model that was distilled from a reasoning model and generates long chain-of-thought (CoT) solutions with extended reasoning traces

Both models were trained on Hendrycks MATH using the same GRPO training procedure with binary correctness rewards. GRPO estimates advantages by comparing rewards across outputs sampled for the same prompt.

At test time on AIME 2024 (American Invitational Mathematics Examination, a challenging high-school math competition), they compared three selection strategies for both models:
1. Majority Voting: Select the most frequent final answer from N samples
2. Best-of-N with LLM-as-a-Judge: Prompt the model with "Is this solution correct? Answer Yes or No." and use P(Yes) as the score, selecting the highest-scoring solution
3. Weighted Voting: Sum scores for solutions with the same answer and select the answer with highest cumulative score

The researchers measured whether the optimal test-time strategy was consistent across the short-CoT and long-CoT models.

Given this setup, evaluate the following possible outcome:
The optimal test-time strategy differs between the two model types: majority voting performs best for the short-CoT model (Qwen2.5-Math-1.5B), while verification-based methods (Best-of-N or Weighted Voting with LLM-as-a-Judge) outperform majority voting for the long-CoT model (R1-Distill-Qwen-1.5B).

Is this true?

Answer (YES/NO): NO